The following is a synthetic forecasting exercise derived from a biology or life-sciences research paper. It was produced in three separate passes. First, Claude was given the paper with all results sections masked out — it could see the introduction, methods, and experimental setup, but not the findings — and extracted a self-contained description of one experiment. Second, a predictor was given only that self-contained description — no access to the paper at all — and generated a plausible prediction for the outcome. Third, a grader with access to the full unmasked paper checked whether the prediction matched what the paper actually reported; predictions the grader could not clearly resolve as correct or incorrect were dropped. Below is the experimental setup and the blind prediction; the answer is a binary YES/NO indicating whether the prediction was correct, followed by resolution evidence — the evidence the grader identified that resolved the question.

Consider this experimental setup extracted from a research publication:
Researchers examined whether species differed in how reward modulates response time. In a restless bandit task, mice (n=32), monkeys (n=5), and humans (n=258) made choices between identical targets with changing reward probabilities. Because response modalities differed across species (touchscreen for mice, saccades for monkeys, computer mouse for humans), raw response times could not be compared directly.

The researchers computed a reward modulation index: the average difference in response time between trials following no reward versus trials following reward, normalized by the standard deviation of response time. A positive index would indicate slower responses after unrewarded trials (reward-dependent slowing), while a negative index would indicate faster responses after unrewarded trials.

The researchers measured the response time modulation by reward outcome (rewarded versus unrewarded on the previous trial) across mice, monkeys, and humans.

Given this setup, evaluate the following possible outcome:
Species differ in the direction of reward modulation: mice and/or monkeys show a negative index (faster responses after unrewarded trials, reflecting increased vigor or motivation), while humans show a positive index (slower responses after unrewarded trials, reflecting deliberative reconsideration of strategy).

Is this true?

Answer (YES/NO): NO